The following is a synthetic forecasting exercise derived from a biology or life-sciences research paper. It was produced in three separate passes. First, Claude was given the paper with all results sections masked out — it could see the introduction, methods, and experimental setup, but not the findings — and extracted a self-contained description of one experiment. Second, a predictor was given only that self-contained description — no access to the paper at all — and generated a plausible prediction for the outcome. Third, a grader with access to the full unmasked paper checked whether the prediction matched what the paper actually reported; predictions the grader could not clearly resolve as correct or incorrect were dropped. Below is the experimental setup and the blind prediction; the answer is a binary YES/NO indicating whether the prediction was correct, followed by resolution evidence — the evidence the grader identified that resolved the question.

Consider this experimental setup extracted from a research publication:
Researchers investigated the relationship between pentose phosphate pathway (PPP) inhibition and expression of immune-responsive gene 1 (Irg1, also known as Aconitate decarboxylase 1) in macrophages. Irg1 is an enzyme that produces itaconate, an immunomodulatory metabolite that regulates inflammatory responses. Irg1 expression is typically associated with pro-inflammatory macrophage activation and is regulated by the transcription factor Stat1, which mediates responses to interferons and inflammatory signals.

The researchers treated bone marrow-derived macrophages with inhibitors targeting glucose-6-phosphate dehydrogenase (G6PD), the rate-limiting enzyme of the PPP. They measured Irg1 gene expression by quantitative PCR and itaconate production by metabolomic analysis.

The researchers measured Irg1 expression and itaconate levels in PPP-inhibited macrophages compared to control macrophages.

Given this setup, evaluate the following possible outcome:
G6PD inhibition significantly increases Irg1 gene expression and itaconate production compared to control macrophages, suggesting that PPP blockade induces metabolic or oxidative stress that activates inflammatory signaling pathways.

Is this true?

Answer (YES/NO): NO